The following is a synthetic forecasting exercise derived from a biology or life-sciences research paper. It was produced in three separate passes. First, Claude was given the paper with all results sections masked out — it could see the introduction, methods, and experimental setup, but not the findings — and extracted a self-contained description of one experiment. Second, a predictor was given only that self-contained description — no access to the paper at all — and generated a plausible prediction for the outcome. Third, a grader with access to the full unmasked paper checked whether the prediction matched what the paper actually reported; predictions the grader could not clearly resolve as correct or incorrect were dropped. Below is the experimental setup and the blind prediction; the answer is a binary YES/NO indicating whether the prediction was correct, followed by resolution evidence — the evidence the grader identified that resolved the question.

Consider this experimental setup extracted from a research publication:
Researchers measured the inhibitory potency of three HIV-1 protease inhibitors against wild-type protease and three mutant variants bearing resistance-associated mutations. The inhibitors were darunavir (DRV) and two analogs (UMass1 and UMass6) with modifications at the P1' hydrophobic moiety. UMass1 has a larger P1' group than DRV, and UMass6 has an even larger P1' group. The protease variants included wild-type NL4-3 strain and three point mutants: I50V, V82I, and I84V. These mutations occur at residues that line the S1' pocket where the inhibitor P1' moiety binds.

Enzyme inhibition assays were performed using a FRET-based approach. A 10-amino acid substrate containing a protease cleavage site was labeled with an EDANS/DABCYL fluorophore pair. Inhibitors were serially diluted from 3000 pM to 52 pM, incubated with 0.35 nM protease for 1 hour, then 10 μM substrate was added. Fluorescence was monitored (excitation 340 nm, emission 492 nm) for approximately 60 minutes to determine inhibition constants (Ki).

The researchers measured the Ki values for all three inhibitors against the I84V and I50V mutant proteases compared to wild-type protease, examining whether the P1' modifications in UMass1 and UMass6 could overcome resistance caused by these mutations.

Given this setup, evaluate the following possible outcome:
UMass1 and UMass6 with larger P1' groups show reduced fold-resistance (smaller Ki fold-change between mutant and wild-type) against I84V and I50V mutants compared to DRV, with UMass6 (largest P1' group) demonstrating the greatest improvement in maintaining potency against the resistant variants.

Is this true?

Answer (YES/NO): NO